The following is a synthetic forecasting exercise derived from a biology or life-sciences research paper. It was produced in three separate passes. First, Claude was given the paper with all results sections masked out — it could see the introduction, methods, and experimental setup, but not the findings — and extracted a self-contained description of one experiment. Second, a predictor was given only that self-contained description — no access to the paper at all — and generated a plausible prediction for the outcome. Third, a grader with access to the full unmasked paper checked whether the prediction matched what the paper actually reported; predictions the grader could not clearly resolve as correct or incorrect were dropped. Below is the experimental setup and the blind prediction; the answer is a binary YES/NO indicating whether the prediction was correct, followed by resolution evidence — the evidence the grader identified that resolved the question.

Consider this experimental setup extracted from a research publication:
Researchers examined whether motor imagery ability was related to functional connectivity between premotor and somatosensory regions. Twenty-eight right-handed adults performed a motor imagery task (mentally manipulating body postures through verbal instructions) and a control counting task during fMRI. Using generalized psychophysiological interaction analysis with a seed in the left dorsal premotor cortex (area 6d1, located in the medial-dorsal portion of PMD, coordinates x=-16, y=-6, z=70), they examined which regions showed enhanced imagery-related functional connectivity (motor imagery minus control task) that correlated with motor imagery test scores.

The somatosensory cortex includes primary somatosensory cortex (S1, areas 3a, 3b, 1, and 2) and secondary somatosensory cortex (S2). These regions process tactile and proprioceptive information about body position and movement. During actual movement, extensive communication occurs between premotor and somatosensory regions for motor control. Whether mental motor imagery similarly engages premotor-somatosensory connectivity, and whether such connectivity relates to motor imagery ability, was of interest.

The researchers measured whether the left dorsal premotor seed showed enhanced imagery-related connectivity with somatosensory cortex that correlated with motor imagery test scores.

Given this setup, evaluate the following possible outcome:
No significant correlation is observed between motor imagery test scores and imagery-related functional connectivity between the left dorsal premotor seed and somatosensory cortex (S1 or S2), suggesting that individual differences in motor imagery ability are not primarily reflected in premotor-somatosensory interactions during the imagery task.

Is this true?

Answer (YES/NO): YES